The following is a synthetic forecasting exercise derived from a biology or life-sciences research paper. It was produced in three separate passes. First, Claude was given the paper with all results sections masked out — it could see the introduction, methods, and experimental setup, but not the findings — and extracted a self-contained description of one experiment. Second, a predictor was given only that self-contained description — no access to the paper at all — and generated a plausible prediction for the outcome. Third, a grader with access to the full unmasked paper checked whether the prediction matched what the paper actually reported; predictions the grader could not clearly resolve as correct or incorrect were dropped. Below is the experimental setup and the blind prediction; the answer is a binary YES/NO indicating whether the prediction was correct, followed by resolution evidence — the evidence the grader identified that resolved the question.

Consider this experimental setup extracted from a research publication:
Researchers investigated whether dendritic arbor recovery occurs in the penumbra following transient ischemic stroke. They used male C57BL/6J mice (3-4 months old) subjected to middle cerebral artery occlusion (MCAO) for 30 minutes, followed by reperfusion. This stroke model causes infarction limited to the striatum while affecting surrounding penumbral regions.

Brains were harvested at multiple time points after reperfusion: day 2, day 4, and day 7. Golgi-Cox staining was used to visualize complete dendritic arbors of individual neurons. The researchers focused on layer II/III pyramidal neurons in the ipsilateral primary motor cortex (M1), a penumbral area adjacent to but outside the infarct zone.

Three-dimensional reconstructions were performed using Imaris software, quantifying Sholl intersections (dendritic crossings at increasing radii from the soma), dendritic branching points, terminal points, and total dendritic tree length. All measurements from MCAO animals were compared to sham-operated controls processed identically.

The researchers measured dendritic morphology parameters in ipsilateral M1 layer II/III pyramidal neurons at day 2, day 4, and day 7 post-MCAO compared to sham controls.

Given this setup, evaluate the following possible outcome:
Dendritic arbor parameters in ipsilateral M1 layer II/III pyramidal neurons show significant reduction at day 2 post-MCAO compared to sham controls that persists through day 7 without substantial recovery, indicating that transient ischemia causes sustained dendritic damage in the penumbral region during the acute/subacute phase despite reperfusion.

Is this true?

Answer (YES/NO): NO